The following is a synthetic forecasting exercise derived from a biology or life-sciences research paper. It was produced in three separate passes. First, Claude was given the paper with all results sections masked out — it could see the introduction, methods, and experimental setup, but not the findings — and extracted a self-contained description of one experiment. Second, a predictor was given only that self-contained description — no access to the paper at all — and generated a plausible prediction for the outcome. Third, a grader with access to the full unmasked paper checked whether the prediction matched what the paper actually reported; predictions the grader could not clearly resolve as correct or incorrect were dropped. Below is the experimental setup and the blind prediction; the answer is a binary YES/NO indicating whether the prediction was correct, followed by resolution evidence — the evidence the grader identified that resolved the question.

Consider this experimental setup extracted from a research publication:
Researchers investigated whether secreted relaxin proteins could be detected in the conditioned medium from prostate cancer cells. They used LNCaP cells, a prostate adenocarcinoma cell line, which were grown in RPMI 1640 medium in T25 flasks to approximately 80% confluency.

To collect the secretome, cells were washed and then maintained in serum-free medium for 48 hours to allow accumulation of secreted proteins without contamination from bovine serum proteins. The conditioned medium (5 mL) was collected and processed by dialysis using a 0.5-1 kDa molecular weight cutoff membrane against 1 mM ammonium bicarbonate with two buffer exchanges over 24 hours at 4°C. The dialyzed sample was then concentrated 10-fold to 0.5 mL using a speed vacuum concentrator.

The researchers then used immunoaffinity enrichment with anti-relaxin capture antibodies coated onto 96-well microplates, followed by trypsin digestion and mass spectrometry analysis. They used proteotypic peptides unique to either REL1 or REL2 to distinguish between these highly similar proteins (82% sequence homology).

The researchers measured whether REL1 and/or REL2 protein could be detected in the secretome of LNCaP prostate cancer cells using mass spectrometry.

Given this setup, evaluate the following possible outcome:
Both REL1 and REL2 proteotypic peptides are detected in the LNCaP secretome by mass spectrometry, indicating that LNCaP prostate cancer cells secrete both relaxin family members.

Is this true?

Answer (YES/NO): NO